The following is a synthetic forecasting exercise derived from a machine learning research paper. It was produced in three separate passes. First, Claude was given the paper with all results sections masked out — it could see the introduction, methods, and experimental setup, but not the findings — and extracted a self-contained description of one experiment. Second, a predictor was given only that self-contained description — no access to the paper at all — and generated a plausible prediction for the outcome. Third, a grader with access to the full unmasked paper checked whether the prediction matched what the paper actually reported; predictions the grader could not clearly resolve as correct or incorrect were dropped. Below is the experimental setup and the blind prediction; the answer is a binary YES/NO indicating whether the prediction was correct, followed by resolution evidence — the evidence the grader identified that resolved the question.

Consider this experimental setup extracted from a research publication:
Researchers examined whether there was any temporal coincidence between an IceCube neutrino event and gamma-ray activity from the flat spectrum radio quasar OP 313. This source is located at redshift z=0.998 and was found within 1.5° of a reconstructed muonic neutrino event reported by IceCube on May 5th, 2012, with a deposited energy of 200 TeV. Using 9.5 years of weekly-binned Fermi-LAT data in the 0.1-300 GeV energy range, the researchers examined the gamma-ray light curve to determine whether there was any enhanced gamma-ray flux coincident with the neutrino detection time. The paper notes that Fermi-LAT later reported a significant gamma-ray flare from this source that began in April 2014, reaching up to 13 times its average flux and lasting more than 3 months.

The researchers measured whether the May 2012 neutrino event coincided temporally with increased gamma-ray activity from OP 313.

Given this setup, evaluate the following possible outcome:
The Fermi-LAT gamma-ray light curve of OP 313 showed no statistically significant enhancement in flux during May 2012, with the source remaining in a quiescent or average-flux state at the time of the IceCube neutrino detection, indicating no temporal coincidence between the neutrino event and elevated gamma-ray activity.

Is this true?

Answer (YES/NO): YES